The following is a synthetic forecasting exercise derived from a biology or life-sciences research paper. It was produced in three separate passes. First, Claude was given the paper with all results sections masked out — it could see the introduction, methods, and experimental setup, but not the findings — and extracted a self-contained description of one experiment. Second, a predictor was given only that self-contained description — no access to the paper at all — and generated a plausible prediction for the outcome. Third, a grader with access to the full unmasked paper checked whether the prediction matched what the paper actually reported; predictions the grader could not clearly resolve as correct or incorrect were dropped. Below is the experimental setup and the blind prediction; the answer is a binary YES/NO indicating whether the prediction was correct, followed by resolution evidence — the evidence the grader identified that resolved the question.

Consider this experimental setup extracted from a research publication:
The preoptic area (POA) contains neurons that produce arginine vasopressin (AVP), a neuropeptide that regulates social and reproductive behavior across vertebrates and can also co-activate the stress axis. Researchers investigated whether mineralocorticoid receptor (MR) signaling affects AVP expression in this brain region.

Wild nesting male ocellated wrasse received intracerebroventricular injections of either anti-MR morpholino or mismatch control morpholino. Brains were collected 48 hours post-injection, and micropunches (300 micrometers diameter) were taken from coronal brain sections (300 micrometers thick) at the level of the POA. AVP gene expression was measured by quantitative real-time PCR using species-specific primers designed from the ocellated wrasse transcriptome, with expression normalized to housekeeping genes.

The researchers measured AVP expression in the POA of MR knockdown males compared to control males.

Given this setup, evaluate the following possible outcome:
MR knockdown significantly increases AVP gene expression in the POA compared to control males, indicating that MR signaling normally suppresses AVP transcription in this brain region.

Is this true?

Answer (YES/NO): YES